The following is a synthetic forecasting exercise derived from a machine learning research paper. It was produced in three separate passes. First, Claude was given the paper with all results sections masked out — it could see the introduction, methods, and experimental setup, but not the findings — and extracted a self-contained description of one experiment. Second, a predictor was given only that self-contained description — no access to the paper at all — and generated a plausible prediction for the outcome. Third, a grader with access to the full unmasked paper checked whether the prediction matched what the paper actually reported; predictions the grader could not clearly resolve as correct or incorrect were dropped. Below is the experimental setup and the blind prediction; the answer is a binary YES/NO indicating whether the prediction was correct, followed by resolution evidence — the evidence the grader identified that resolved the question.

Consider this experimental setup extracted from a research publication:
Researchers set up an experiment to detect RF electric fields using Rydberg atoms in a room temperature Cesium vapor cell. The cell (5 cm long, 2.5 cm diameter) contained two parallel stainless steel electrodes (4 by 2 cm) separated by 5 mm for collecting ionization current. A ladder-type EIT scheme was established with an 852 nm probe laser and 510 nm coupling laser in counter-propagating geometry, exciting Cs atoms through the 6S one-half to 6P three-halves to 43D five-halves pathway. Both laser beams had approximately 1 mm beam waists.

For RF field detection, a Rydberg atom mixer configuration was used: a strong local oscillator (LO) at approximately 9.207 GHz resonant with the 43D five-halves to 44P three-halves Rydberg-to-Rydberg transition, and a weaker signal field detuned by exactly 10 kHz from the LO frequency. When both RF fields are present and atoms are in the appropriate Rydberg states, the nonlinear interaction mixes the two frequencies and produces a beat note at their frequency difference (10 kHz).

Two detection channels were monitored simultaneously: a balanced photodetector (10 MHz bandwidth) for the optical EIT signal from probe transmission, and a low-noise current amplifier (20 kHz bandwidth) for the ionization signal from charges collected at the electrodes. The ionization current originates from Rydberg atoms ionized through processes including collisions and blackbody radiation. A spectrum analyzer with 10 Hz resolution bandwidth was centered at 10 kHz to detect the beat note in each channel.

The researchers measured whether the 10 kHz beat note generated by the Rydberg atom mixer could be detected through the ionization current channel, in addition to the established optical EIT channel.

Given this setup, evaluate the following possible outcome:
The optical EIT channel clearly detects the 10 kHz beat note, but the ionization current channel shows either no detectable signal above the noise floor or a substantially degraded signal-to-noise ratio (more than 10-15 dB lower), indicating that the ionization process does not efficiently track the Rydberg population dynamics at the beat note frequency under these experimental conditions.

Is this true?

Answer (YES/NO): NO